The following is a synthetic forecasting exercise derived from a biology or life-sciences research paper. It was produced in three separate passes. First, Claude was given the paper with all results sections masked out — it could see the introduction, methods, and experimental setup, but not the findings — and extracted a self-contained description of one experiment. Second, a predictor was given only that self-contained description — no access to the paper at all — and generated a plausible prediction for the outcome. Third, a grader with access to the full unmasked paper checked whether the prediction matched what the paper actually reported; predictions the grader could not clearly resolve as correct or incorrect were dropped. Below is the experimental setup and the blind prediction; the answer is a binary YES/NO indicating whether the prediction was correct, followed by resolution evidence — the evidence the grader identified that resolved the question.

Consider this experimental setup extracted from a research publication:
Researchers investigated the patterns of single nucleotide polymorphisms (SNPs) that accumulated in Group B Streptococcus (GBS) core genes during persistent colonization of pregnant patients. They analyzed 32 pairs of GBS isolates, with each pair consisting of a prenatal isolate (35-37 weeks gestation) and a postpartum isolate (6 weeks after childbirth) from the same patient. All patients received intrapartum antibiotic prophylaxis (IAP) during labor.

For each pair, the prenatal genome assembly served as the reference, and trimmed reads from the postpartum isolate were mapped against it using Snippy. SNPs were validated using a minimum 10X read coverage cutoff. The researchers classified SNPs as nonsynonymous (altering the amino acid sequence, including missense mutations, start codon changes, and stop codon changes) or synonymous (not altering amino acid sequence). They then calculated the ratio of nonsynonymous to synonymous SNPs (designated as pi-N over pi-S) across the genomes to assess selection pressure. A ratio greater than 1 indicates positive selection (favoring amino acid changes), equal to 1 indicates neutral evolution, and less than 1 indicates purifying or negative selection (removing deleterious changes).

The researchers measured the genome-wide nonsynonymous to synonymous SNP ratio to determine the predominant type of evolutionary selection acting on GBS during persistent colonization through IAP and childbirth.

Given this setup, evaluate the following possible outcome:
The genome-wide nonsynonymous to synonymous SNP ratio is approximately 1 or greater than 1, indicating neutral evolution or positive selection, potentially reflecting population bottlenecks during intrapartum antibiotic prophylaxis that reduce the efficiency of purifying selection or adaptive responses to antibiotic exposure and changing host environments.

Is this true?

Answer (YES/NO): NO